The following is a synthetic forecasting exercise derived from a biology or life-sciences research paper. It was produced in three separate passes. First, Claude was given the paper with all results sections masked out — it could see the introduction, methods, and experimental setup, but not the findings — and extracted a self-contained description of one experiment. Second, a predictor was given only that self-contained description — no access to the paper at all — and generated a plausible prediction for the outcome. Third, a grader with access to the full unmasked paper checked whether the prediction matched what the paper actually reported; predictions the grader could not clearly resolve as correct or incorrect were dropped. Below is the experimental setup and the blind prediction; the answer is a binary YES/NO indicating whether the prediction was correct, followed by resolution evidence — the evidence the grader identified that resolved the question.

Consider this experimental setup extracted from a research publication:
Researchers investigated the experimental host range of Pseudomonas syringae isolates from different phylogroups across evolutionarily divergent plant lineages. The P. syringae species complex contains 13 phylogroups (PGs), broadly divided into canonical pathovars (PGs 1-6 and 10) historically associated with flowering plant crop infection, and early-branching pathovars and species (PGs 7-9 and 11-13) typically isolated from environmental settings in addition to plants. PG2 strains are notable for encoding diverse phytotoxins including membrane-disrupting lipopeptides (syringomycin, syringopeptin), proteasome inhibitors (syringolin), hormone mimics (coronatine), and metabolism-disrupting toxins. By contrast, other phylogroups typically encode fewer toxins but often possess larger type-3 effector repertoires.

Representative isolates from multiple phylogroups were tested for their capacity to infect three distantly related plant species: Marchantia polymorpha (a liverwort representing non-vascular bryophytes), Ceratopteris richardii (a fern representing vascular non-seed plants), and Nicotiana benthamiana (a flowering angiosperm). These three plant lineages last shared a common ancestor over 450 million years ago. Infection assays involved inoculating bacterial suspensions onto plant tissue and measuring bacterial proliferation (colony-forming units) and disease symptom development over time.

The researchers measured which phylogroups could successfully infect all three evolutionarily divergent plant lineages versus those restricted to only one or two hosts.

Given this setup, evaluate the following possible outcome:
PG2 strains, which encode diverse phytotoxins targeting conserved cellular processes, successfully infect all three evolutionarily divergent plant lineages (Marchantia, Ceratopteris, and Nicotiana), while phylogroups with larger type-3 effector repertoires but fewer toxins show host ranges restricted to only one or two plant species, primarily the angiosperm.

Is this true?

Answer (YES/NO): NO